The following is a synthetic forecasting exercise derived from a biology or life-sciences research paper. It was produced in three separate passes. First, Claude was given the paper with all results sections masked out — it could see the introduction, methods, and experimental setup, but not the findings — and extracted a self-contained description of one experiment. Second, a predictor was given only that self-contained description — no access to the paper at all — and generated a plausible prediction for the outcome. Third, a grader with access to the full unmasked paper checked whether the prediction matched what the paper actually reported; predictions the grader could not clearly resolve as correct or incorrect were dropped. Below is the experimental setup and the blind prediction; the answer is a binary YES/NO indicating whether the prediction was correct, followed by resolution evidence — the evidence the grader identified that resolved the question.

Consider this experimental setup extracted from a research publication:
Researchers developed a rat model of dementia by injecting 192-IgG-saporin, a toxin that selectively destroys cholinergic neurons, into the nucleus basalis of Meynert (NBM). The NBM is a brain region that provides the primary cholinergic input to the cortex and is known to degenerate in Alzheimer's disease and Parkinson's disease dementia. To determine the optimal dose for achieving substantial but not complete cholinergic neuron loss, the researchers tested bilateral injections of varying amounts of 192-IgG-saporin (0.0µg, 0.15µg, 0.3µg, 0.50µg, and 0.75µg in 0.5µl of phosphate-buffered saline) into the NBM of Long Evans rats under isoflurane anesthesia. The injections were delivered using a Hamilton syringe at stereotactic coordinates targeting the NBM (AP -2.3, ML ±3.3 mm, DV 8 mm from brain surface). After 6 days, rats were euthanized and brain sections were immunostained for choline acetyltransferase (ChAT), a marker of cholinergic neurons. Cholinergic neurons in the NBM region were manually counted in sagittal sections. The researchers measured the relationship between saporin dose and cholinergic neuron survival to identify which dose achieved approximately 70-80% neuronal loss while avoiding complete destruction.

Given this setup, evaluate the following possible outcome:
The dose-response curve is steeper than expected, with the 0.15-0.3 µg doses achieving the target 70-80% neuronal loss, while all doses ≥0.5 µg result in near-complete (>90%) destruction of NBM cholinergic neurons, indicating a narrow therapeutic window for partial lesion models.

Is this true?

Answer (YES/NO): NO